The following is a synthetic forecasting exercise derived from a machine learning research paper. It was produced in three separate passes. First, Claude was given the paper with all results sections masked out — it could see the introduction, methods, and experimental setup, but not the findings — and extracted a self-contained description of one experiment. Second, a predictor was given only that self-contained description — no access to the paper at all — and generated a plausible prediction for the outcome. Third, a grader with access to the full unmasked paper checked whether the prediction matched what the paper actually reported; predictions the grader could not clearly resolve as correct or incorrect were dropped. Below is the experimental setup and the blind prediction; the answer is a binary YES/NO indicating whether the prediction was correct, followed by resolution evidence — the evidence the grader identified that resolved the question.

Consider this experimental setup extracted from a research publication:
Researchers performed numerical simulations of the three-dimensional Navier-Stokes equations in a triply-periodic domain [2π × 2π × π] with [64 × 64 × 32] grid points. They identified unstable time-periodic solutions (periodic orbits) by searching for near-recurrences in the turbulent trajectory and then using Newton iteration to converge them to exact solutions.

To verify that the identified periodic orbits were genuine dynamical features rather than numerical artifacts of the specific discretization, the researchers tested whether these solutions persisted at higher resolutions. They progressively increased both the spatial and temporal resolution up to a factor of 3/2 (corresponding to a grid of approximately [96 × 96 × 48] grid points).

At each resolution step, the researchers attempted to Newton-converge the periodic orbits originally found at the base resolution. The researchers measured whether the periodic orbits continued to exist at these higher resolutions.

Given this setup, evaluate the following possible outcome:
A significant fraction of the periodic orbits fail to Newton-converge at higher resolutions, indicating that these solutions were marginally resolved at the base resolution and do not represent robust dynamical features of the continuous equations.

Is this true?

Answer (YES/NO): NO